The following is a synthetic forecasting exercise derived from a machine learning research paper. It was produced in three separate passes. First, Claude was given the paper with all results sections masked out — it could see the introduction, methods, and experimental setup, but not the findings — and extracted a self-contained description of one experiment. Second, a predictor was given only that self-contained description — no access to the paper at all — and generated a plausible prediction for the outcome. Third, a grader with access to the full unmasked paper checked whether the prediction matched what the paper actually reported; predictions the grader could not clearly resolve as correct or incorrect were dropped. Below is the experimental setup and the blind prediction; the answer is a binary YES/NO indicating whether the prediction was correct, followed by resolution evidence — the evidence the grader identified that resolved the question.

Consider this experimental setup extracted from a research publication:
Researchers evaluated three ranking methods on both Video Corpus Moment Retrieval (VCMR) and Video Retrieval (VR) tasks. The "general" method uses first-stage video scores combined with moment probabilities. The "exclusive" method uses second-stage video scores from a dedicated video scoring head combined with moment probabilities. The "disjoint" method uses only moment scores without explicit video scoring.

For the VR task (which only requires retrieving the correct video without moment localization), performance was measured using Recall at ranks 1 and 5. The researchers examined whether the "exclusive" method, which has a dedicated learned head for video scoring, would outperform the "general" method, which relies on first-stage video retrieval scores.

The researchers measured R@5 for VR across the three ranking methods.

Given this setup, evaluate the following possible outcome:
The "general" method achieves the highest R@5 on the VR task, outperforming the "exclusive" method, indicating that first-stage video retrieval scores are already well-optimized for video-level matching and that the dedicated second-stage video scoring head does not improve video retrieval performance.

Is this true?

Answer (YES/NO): NO